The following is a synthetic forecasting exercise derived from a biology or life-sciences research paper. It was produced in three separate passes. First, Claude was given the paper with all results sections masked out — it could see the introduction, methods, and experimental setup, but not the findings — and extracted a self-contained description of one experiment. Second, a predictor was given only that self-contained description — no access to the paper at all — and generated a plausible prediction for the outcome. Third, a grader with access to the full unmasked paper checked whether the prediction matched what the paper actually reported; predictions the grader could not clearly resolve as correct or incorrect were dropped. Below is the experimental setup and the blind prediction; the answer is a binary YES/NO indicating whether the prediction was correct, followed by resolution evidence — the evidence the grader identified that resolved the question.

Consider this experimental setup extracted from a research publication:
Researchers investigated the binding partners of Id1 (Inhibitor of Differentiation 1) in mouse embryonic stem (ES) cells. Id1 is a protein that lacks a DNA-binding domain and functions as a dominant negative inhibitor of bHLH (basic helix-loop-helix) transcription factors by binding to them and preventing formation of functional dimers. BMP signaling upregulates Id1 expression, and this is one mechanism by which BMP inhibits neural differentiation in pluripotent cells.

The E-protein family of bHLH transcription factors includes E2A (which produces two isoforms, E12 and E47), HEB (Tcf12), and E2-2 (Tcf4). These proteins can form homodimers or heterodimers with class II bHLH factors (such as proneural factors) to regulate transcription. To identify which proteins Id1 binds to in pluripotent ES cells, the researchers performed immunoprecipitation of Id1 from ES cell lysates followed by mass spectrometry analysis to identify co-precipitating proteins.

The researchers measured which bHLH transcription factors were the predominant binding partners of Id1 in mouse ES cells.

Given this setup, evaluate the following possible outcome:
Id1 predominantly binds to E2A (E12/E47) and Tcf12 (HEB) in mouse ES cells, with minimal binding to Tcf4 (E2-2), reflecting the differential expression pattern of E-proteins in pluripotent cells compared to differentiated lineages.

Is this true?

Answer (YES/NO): NO